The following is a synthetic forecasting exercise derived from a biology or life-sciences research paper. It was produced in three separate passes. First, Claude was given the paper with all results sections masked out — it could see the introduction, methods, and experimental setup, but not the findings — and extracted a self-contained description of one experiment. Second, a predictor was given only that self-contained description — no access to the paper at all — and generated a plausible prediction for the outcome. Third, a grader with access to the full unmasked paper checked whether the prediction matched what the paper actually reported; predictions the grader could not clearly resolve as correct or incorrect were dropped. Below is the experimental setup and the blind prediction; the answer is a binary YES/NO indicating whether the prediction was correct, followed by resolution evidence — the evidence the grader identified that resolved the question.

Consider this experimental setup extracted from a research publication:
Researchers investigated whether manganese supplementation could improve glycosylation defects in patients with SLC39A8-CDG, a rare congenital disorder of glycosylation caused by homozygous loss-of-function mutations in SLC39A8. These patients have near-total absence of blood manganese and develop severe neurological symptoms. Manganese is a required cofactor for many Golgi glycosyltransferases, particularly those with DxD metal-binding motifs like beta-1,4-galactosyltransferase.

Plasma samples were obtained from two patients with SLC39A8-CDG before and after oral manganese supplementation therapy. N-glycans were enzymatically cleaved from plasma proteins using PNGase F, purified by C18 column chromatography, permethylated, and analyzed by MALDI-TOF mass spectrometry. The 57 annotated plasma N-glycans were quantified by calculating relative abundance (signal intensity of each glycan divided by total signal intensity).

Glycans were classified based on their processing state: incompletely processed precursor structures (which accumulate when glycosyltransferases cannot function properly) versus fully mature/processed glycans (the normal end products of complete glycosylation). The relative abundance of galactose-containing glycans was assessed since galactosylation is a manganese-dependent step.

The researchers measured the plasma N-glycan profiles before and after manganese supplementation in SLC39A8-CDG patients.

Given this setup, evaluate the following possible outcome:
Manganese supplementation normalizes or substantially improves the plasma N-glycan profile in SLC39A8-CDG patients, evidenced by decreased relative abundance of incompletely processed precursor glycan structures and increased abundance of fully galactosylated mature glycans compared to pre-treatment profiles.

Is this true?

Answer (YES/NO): YES